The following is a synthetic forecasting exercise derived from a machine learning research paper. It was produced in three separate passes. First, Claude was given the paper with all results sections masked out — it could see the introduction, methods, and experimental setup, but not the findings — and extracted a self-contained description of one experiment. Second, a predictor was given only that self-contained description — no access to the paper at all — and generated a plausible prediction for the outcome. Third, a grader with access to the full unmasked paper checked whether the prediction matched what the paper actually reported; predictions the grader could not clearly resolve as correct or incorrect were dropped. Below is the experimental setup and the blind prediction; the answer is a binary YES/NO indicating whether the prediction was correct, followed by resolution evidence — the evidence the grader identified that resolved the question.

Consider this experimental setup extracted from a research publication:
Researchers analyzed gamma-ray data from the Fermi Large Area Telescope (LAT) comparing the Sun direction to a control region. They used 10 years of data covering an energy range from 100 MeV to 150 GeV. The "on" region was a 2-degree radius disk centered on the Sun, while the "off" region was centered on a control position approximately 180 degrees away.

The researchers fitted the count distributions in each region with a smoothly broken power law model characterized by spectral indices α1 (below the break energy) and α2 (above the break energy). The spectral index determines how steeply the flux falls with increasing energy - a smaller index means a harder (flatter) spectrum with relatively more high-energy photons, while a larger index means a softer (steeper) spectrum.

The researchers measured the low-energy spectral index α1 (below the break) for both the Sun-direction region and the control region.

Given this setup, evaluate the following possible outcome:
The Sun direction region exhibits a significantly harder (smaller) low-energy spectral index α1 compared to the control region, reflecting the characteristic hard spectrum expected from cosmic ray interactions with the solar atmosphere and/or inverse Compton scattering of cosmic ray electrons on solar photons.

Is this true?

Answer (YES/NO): YES